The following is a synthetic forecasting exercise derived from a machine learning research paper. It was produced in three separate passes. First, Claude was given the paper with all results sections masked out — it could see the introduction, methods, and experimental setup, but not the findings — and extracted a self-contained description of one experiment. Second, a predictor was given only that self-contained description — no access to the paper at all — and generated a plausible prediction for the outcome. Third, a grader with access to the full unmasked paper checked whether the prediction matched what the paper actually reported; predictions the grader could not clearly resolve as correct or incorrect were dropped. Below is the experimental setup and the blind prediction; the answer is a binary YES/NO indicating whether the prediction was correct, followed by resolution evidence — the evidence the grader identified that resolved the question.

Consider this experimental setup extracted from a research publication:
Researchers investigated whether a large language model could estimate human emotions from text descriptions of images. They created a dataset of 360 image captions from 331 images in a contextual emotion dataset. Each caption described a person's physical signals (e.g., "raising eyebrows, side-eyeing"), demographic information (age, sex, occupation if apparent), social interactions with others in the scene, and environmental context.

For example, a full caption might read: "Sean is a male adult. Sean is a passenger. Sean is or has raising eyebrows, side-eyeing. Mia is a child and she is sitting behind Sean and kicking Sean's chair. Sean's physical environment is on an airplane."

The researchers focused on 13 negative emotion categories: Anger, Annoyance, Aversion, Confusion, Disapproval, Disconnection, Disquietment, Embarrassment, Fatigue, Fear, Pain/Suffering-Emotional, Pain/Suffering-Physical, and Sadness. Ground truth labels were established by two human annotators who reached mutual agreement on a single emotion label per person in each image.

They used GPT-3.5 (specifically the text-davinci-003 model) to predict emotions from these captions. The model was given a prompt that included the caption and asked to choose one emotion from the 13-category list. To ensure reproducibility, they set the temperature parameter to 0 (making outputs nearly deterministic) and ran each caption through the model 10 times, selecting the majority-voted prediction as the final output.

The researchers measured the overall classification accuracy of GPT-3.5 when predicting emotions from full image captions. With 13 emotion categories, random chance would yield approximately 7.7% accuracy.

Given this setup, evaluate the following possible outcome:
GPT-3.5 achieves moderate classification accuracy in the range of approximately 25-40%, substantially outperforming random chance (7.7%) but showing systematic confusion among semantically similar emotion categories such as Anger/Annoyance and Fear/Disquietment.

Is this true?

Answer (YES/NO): NO